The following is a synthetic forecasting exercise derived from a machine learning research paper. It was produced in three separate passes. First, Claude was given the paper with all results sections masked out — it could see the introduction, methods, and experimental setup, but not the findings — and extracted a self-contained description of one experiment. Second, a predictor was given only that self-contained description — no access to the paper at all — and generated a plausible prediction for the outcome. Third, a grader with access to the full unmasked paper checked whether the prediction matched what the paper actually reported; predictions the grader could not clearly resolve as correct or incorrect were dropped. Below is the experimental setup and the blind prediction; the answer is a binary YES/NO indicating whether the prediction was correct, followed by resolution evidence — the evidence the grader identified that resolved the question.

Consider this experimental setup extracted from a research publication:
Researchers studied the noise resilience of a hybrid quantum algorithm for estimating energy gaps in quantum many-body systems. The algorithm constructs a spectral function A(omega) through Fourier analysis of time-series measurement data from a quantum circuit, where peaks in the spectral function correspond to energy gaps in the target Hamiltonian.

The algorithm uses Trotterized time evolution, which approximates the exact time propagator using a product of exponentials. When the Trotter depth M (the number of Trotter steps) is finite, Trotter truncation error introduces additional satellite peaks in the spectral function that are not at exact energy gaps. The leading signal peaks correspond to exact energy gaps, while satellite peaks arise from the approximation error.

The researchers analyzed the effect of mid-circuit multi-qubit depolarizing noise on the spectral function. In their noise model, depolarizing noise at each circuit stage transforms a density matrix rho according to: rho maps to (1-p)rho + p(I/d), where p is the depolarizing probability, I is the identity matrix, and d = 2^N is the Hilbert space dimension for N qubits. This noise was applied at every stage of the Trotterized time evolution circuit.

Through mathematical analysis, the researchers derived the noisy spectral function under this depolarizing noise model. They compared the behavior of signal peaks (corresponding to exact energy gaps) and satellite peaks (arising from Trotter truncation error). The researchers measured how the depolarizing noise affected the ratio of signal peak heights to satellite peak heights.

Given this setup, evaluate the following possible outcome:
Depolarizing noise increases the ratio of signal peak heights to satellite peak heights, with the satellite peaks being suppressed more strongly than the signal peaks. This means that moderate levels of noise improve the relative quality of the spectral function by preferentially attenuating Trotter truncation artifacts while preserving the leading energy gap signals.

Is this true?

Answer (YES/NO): NO